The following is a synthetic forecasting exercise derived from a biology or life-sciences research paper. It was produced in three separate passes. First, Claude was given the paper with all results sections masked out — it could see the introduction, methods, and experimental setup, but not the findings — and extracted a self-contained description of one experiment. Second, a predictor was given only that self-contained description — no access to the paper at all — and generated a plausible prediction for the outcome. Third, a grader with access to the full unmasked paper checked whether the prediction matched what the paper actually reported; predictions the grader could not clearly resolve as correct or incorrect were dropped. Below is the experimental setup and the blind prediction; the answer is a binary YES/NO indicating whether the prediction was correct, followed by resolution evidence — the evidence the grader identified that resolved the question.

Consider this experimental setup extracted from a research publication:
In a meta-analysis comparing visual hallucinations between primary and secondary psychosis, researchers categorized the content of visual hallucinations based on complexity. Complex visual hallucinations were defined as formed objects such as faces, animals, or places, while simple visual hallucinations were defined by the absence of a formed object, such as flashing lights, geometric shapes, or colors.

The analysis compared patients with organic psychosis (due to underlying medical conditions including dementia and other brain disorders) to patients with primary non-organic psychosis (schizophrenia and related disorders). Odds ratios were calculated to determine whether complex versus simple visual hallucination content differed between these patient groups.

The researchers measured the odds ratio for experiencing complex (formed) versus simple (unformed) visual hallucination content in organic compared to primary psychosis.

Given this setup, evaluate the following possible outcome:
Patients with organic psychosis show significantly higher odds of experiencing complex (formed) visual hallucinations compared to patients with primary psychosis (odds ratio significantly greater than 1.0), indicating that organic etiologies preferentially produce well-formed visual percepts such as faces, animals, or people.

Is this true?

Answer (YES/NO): NO